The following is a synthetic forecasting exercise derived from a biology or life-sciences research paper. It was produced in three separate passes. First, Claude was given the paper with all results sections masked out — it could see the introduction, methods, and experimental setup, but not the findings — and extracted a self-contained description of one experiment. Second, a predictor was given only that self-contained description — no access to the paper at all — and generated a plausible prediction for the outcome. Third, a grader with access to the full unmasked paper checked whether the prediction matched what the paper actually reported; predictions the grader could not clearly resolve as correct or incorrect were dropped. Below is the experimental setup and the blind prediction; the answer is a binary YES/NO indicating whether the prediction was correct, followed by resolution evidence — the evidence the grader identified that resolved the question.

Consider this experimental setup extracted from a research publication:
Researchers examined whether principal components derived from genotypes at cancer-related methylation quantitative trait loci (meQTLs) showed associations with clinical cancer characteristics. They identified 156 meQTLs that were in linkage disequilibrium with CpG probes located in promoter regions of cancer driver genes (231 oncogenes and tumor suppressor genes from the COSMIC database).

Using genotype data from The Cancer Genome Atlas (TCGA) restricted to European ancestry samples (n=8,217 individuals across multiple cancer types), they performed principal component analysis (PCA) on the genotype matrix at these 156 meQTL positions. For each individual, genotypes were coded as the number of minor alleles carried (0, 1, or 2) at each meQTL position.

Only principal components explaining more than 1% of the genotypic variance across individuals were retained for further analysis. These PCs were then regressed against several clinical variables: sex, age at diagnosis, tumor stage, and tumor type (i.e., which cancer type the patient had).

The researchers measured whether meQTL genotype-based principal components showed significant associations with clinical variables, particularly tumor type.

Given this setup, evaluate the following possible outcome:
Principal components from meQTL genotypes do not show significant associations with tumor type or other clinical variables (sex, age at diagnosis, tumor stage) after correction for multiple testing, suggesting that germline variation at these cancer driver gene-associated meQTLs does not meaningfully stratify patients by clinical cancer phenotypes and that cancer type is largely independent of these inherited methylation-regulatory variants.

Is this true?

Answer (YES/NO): NO